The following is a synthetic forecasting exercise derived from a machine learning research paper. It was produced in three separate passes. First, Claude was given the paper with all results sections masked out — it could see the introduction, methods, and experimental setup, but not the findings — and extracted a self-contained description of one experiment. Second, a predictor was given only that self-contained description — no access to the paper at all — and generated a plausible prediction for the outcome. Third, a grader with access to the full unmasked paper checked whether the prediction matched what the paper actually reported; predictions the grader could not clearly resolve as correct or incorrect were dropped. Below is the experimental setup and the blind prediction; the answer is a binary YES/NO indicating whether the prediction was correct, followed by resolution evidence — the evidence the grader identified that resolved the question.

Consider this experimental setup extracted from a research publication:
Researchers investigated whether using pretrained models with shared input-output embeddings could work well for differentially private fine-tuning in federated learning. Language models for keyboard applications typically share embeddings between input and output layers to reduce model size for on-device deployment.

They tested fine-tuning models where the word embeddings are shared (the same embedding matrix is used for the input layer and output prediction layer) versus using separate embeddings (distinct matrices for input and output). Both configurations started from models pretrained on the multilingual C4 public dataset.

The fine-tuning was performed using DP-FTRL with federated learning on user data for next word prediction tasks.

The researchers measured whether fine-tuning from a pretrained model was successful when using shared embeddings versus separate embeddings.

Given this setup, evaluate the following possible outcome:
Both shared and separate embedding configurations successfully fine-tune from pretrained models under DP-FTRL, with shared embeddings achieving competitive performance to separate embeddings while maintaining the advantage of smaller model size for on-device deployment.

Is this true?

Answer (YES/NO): NO